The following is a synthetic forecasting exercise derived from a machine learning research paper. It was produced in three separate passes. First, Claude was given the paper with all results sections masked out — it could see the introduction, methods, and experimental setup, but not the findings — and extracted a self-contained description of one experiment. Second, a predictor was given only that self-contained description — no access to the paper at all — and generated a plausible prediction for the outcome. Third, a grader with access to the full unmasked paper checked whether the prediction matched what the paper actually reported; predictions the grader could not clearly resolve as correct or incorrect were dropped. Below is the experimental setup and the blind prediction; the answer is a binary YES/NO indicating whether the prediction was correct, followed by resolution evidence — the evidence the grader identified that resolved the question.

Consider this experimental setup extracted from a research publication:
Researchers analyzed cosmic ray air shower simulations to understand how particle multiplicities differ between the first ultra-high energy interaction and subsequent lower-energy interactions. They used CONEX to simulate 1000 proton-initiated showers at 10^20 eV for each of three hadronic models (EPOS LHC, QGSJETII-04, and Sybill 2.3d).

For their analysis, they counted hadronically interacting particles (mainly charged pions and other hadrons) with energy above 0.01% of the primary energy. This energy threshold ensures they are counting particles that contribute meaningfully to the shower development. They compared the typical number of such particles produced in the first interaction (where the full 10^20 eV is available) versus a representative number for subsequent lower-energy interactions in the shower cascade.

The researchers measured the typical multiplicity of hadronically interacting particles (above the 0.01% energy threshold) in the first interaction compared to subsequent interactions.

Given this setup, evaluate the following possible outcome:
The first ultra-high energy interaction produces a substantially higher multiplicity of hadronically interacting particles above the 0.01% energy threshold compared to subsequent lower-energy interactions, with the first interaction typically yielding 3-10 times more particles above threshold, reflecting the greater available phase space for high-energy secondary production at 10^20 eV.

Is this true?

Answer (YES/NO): NO